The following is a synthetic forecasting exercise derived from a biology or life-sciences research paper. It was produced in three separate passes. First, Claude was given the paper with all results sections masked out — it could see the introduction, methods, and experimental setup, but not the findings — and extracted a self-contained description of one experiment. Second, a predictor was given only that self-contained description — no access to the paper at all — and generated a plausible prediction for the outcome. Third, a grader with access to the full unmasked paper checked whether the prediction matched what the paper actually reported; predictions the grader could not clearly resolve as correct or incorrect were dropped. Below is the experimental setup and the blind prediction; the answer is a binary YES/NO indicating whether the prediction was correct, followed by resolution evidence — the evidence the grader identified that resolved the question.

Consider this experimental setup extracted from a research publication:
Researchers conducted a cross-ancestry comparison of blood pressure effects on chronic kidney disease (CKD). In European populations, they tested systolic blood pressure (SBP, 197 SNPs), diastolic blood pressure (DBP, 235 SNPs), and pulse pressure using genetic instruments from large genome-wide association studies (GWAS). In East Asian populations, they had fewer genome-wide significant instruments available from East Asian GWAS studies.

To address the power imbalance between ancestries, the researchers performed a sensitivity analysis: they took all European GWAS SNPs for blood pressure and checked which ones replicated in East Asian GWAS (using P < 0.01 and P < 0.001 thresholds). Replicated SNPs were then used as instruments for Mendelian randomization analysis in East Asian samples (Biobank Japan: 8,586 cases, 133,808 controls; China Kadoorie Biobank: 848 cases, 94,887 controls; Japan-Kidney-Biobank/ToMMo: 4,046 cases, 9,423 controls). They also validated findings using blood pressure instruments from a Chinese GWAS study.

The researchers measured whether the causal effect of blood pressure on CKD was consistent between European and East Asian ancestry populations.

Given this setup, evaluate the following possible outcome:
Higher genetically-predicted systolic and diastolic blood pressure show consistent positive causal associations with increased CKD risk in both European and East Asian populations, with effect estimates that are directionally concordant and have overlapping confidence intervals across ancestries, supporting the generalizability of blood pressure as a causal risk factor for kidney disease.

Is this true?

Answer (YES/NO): NO